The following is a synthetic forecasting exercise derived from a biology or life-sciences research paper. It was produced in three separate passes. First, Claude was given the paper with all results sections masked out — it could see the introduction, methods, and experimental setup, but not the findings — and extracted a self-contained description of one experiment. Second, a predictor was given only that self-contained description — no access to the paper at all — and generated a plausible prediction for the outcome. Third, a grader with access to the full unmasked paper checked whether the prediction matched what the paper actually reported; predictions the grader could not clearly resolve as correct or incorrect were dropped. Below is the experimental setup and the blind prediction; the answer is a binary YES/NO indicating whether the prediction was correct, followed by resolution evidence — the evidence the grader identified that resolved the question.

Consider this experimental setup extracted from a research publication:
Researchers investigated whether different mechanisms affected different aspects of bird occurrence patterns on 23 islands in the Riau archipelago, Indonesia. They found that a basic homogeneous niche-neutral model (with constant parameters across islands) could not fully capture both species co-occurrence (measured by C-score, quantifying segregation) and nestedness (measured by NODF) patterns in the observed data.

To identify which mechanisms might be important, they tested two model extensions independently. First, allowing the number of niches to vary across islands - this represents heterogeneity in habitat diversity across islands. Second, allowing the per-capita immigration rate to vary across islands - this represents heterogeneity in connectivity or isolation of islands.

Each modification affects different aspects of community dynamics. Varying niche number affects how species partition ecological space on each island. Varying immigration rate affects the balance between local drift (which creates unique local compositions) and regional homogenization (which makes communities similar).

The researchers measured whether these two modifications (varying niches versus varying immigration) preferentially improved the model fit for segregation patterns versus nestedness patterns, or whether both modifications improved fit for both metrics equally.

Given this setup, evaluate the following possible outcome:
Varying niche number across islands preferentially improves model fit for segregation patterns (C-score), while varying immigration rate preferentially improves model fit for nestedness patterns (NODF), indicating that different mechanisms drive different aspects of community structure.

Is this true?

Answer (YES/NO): YES